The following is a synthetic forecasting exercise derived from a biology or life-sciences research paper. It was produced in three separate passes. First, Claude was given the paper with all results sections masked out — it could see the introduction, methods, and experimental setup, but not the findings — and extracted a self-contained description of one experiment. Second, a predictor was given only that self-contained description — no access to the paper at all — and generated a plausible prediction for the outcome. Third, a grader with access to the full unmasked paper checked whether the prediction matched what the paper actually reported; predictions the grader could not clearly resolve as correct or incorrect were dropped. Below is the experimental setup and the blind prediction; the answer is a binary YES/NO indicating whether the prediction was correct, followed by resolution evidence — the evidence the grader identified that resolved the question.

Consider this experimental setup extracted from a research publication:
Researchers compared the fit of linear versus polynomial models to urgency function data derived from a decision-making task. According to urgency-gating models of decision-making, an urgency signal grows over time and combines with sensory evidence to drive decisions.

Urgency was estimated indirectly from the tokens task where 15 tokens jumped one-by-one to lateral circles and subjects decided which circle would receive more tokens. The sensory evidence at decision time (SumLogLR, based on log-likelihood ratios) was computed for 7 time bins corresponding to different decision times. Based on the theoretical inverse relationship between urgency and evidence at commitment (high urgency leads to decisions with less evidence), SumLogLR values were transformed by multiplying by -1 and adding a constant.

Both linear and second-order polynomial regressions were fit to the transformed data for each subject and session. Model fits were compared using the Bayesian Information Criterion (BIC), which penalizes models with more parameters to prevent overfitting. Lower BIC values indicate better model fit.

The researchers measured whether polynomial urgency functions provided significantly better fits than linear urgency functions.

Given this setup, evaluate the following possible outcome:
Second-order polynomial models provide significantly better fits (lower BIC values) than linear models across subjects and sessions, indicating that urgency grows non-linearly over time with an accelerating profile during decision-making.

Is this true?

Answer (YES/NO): NO